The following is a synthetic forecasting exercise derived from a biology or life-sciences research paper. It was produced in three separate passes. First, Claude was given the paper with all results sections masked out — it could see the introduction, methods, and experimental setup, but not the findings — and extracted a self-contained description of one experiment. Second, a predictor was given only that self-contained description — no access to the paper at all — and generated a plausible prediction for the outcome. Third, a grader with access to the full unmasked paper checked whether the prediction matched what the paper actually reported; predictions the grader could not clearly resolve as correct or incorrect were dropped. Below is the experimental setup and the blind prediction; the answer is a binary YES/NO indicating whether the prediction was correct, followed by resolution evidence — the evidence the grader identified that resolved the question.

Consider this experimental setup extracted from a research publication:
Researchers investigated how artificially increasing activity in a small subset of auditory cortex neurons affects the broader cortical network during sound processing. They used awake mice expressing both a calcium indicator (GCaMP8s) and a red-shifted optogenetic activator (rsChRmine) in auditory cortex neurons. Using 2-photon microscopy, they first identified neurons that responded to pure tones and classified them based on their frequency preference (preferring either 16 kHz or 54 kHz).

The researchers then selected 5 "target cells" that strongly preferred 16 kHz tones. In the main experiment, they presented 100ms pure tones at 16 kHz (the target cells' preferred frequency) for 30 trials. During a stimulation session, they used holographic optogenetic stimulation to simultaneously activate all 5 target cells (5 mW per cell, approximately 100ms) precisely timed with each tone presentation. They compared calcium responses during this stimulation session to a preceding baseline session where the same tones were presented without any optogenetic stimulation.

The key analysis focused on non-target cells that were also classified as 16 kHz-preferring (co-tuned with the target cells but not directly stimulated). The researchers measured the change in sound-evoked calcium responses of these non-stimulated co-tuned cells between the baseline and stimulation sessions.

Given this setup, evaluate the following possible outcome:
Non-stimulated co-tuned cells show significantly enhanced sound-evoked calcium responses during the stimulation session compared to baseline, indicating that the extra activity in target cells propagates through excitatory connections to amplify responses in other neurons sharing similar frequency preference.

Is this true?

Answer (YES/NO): NO